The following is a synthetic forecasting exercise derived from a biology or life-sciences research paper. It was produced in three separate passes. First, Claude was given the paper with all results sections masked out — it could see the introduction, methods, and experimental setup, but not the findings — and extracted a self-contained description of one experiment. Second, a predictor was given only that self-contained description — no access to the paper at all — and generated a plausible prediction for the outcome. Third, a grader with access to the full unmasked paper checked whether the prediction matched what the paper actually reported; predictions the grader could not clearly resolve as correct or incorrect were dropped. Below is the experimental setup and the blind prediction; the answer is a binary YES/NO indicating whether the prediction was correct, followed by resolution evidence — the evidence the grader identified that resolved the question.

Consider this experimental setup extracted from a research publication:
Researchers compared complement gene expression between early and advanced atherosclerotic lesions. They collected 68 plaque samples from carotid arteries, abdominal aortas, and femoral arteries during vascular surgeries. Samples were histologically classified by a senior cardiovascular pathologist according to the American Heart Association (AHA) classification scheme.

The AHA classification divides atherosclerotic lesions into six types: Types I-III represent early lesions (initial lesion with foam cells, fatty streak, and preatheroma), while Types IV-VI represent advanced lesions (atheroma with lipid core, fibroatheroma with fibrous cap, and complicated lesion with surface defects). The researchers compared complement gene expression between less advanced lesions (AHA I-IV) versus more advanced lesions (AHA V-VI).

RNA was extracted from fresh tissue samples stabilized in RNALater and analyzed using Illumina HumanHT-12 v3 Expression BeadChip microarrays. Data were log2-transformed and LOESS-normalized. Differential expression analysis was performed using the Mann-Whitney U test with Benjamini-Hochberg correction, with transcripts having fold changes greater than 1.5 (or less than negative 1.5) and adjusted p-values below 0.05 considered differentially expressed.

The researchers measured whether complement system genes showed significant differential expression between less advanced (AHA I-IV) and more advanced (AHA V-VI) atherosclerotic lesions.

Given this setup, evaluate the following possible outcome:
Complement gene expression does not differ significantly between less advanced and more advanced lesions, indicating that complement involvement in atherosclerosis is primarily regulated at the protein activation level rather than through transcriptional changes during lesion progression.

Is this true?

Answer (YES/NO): YES